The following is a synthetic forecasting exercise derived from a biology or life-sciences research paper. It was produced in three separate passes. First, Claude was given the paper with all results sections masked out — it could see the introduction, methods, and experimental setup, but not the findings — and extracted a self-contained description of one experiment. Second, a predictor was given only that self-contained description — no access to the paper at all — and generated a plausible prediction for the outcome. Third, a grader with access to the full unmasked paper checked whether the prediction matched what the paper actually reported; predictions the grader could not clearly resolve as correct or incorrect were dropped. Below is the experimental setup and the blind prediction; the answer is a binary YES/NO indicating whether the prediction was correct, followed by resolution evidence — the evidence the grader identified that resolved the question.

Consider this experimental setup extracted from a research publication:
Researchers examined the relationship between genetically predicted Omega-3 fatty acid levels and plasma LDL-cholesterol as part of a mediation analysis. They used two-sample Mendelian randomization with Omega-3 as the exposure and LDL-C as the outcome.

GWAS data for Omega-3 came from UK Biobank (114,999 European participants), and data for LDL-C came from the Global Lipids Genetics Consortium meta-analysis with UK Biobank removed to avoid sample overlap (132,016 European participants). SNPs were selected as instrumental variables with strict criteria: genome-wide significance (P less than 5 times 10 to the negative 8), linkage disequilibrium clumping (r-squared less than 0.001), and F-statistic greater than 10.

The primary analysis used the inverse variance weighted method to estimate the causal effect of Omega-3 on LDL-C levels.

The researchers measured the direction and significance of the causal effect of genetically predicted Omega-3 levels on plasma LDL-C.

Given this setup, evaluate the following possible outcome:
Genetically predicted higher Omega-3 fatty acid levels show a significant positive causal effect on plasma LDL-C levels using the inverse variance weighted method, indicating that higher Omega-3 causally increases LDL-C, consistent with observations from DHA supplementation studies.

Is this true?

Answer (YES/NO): YES